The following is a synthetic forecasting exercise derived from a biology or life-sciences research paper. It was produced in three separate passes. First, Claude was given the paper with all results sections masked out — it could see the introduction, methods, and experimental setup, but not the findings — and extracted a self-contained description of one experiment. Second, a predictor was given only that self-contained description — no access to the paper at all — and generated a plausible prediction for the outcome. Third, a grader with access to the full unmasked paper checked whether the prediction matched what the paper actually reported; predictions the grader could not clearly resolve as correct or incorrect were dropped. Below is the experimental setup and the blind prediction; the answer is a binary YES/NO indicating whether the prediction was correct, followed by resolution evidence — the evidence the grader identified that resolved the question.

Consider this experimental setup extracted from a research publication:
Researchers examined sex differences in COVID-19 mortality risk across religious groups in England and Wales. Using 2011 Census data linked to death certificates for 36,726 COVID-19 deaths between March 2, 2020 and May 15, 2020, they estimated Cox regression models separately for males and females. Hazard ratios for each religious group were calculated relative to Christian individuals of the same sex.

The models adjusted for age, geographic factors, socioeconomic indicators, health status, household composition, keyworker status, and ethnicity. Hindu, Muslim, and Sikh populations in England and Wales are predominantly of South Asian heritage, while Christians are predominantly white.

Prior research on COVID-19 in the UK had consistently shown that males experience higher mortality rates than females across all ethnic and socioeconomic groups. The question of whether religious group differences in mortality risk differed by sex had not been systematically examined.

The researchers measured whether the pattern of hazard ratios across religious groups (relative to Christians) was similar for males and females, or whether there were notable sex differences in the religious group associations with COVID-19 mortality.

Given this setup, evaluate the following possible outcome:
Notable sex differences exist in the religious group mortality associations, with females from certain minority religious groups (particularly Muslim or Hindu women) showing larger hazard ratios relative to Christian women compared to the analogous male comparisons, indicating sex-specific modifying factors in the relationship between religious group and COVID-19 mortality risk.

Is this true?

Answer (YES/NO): NO